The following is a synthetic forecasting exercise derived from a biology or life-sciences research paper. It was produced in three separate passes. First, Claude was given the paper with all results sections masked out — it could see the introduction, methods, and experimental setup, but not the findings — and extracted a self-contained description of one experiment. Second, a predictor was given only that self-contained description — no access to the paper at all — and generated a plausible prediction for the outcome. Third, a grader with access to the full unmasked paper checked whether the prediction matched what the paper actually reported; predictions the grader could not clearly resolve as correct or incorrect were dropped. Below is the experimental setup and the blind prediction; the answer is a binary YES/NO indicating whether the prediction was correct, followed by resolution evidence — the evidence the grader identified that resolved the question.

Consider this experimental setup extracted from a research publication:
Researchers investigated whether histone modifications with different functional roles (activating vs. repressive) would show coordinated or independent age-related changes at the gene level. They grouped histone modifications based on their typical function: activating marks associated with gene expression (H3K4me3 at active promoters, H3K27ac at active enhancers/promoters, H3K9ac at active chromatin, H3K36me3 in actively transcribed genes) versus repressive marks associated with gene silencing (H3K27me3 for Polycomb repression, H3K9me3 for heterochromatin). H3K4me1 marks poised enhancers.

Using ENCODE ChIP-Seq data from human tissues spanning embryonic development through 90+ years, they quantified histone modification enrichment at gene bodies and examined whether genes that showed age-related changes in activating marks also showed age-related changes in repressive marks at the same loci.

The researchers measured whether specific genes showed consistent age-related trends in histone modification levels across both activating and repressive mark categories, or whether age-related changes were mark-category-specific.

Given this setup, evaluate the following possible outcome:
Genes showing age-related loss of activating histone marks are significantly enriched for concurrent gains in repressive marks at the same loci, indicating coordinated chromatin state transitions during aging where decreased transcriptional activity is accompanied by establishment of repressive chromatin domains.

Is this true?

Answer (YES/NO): NO